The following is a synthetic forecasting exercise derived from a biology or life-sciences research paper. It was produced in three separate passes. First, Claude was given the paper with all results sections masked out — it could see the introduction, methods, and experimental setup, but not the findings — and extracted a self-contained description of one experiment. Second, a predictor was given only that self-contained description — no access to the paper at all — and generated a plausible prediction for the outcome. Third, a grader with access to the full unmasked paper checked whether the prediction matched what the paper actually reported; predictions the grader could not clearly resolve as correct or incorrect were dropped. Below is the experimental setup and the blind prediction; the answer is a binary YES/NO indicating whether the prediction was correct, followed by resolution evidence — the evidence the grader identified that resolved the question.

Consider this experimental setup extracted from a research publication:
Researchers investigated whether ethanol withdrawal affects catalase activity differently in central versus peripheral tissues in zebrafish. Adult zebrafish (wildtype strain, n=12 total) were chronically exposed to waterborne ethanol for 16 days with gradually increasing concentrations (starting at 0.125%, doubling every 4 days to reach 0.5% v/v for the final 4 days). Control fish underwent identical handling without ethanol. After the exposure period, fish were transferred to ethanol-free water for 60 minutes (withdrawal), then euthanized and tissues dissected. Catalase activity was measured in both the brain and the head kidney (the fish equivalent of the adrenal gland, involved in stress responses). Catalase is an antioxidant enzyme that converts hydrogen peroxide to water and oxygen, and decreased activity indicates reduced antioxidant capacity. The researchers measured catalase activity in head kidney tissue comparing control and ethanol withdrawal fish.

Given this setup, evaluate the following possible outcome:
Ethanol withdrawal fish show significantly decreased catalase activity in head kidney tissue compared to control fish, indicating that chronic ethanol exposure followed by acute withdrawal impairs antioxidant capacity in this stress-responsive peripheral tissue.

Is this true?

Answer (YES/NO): NO